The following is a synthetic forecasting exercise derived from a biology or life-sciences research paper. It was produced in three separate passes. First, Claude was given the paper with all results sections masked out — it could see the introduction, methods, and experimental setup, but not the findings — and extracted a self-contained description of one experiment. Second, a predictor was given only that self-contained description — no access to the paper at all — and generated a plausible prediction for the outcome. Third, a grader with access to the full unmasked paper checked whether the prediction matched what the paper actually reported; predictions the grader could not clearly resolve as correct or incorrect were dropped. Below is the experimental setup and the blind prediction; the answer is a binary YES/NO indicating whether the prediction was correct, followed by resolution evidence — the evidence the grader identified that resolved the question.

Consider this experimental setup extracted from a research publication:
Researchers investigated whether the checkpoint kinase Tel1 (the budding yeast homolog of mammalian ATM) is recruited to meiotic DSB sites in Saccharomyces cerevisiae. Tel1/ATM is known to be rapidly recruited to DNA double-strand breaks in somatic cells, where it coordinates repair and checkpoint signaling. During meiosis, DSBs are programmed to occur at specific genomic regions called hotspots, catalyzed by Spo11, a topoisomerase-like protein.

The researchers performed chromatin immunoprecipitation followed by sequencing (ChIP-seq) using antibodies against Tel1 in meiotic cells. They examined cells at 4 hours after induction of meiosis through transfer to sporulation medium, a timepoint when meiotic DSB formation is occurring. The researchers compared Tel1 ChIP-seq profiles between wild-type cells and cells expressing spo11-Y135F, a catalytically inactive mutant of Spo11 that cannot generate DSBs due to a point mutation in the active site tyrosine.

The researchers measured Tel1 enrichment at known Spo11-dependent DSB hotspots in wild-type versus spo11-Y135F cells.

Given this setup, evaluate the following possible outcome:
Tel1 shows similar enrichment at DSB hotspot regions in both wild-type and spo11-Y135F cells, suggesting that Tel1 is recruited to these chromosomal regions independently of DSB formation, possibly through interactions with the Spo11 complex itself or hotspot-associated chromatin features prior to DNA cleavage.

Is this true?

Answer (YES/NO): NO